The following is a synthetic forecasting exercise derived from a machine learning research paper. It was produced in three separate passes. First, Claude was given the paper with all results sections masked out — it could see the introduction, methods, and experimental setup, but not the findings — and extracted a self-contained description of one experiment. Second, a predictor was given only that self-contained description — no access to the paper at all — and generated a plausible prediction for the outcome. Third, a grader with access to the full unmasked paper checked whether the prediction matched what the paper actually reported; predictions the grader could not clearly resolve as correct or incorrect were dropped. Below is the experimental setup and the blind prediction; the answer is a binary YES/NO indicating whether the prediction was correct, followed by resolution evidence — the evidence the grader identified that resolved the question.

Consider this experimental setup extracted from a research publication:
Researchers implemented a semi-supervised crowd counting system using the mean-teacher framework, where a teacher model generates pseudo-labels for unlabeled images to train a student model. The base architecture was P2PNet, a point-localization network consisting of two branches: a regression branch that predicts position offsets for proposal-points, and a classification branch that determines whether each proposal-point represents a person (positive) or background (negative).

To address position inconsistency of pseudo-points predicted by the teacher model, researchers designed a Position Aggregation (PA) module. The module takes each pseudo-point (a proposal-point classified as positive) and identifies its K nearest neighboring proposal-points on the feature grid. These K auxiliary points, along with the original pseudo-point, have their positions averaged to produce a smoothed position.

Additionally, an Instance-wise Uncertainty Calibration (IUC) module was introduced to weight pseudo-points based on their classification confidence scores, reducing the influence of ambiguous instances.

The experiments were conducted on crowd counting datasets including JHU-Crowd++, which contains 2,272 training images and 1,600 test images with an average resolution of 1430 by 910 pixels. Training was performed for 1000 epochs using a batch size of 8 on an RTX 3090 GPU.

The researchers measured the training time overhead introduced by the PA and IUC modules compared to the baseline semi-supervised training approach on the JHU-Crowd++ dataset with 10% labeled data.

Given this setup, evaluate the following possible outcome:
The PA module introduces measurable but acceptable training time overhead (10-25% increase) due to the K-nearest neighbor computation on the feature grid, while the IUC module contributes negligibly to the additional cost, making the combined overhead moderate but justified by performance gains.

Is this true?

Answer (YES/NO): NO